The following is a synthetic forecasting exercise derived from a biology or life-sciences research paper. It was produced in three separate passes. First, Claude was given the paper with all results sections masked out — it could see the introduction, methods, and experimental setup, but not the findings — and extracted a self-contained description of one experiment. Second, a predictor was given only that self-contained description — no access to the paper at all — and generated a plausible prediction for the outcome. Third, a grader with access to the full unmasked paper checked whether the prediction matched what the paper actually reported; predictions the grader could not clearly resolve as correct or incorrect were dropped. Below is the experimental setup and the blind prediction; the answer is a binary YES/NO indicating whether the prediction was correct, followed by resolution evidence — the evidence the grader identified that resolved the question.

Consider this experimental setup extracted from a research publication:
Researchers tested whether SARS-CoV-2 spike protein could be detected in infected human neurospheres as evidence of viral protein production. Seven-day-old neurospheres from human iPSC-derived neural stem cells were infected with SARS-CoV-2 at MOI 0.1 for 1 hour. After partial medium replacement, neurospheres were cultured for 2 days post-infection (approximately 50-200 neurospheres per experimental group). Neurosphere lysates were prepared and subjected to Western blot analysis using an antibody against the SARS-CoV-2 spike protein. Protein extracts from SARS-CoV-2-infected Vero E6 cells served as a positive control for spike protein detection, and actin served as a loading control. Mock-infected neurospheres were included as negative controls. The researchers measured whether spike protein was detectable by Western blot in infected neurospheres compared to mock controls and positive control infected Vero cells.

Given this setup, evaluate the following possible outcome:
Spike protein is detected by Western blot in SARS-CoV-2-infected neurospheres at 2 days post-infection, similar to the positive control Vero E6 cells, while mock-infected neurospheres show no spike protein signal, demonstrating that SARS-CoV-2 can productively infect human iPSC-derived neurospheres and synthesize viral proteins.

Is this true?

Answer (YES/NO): NO